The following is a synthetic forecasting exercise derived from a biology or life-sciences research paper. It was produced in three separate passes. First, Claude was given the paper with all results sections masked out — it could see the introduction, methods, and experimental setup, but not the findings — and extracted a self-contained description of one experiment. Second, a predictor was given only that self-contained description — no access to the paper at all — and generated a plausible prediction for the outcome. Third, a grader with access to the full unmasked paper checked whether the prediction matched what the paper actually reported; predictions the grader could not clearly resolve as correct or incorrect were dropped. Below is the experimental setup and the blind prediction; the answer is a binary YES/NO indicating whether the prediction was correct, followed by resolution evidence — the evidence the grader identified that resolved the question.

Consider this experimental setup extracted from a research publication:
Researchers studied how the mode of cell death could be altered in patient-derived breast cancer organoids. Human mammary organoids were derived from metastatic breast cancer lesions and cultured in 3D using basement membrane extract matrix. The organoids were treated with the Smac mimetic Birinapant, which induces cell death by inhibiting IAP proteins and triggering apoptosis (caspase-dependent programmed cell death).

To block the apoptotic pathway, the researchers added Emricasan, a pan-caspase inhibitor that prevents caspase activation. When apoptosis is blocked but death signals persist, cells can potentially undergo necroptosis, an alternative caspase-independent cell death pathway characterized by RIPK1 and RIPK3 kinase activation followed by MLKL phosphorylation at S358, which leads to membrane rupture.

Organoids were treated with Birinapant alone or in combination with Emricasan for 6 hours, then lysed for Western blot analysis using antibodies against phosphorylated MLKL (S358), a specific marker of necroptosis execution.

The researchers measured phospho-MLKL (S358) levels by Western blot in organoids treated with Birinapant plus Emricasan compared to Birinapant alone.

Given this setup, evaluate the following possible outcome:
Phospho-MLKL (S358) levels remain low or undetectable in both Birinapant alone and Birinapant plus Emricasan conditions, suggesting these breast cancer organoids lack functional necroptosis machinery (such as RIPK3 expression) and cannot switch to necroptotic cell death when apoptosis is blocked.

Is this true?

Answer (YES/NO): NO